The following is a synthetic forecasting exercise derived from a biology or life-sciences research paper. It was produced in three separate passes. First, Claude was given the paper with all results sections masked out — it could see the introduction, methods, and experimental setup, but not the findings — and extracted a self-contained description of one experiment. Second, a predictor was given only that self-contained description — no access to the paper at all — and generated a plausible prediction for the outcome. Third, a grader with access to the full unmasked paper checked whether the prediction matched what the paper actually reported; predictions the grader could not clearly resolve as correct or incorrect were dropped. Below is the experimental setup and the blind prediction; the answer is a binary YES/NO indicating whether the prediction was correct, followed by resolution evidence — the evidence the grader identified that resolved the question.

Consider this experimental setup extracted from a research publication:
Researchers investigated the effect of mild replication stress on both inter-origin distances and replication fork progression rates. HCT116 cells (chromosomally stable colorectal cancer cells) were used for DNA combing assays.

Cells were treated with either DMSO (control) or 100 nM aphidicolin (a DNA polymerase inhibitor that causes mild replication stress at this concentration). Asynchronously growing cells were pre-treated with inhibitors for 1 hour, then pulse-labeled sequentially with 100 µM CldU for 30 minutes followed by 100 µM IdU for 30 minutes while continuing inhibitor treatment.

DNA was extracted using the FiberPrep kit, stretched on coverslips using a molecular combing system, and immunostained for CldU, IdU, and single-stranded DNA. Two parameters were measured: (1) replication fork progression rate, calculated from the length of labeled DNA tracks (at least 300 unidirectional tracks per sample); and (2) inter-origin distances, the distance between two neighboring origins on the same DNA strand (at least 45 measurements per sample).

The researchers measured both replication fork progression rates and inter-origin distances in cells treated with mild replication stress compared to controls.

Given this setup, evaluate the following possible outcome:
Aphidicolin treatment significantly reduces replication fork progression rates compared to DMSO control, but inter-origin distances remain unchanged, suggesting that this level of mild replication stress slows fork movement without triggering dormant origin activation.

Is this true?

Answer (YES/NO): NO